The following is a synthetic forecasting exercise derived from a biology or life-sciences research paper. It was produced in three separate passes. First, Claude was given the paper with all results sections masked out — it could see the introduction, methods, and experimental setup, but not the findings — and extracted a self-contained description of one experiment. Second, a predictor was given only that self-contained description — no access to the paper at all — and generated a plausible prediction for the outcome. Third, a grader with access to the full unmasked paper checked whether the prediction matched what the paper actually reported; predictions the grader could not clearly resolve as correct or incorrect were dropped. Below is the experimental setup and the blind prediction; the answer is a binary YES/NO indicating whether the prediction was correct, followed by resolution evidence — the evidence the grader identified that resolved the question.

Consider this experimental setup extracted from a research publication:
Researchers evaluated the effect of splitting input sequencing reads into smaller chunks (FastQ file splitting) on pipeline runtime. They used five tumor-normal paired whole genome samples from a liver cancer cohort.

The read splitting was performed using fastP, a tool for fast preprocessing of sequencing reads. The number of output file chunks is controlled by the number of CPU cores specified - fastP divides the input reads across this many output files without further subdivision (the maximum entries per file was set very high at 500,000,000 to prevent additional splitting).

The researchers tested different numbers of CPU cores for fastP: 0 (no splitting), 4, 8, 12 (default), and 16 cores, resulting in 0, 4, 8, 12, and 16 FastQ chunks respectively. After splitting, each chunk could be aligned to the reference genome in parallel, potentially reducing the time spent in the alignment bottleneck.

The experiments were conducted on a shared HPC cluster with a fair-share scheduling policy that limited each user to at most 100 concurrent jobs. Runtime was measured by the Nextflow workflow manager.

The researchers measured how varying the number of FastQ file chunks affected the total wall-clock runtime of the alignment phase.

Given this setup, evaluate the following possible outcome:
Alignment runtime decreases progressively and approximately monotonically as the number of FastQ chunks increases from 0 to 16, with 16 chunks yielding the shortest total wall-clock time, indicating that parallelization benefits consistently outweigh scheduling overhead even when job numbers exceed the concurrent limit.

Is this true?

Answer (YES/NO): NO